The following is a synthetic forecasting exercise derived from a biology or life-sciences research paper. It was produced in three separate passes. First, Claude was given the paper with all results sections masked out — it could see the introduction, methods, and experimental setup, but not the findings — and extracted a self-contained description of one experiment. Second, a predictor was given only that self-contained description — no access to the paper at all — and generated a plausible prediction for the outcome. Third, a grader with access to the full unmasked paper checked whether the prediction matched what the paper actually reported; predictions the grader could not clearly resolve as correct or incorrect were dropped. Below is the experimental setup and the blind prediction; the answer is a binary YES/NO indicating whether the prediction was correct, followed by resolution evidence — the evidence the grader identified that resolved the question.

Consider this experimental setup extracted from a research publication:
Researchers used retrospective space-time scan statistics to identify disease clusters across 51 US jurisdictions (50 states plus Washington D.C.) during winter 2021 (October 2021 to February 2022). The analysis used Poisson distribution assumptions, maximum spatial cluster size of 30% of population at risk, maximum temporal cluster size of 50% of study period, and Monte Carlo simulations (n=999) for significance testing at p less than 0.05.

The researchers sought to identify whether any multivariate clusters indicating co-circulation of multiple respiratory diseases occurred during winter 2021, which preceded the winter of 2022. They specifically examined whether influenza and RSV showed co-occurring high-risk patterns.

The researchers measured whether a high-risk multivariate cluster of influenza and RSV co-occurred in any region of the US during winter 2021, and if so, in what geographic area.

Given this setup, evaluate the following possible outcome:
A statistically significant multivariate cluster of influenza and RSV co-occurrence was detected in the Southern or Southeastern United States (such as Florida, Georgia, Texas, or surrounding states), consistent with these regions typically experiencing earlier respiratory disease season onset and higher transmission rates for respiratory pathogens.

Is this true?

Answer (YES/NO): NO